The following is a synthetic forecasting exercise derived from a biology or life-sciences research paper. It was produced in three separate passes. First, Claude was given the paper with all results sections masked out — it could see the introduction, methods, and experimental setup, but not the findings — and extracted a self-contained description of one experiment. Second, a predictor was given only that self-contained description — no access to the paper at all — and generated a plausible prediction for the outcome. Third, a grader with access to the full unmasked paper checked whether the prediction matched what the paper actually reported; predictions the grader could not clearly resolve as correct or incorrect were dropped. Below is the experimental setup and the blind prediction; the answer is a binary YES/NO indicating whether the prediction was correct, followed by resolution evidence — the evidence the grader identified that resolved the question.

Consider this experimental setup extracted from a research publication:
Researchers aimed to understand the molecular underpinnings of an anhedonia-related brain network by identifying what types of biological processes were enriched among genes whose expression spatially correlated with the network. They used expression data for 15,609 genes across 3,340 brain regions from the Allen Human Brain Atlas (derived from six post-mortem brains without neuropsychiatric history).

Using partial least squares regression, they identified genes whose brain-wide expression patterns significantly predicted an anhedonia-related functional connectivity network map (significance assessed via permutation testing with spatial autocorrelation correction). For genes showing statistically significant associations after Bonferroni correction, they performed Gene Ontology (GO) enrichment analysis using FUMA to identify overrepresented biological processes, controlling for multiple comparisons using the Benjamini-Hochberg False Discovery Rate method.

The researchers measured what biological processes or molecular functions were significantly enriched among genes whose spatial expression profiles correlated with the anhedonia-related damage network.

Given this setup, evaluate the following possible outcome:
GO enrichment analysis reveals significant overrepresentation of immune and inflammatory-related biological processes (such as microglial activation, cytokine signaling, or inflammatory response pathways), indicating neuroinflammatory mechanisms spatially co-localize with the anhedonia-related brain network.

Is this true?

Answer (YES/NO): NO